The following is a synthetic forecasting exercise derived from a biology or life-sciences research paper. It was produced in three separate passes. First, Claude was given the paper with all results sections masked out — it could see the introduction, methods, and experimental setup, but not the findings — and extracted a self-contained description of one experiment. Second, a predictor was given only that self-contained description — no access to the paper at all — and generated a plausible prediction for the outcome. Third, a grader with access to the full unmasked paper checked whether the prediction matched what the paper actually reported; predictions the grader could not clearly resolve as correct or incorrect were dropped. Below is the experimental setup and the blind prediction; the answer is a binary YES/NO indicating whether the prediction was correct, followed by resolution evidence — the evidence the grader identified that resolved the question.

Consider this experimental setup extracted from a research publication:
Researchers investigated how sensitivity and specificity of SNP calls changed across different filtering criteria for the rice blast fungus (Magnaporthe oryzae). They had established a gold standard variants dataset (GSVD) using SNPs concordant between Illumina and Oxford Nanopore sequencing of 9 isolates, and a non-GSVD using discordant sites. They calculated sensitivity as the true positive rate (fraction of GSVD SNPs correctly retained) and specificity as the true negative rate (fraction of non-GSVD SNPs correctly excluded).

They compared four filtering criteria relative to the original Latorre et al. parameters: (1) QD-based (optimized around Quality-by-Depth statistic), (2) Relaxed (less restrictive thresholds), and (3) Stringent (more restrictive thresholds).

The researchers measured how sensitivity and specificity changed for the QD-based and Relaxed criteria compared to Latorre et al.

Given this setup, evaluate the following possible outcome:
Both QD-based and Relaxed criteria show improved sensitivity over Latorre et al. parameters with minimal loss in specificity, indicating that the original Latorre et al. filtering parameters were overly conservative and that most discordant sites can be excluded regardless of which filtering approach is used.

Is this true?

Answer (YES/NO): NO